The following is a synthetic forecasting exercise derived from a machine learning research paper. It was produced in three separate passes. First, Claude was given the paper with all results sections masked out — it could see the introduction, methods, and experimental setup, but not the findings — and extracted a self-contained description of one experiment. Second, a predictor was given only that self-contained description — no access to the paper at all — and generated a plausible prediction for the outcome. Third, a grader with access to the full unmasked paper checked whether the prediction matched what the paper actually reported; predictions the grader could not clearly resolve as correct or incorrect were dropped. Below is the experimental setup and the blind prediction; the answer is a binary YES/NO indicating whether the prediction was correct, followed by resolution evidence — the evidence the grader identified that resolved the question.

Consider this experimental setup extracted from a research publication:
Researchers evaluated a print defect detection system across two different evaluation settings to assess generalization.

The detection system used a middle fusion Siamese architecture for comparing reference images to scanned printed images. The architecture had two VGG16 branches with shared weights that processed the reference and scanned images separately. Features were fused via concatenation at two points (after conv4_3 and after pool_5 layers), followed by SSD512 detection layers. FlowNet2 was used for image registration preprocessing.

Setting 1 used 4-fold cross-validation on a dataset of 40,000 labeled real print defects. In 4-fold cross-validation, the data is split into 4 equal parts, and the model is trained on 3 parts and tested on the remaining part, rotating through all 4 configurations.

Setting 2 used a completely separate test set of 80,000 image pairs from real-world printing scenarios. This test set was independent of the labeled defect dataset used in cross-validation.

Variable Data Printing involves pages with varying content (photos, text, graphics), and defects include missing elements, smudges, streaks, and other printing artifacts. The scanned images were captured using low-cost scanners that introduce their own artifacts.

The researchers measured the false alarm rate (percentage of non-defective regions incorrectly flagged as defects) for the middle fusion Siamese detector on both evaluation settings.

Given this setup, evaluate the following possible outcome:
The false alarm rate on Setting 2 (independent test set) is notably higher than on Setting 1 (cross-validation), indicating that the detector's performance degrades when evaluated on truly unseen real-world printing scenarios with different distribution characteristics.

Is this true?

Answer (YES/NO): NO